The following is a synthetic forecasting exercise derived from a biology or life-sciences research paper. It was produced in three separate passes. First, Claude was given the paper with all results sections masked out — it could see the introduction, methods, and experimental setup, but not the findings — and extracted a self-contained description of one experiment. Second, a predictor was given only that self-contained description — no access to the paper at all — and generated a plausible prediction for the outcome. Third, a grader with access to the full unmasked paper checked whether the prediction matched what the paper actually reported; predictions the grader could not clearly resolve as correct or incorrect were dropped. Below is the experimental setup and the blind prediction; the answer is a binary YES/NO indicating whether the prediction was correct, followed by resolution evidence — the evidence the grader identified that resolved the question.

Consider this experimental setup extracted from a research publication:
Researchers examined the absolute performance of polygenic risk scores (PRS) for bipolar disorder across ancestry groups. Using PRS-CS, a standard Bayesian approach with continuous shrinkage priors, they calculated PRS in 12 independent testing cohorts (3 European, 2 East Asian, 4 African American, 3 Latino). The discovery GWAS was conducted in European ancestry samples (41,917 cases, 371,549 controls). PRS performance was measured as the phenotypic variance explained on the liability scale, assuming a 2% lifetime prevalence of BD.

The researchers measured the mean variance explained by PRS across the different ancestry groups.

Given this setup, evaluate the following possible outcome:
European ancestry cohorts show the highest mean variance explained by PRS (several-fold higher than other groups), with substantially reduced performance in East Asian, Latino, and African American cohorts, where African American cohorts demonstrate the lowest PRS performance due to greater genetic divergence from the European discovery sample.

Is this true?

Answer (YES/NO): YES